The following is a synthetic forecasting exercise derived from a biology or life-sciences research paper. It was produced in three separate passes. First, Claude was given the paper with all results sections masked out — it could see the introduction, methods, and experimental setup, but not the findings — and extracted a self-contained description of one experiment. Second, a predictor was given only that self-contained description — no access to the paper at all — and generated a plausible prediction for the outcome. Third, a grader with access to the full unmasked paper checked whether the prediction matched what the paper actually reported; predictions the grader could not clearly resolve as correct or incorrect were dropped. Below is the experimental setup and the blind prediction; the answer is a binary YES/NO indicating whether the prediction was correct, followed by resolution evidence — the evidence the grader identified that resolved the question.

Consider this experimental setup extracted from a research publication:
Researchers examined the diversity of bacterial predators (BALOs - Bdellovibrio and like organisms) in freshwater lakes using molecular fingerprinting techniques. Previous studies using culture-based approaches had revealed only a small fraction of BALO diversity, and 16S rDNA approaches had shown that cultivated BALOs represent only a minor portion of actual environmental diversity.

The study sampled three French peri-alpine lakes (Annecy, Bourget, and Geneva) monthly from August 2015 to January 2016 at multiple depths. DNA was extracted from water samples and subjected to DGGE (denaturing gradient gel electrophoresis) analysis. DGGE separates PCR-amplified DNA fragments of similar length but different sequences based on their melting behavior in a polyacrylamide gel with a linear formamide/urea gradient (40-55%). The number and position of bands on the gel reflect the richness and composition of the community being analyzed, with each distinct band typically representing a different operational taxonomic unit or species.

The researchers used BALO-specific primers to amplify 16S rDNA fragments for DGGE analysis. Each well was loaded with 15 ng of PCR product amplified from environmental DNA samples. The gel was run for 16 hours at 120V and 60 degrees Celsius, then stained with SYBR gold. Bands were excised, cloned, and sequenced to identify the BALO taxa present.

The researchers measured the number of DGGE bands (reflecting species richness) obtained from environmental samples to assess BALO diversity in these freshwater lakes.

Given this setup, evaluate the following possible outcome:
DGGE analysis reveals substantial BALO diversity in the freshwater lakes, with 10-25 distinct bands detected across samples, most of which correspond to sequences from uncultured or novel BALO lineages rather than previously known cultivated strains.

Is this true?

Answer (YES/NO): NO